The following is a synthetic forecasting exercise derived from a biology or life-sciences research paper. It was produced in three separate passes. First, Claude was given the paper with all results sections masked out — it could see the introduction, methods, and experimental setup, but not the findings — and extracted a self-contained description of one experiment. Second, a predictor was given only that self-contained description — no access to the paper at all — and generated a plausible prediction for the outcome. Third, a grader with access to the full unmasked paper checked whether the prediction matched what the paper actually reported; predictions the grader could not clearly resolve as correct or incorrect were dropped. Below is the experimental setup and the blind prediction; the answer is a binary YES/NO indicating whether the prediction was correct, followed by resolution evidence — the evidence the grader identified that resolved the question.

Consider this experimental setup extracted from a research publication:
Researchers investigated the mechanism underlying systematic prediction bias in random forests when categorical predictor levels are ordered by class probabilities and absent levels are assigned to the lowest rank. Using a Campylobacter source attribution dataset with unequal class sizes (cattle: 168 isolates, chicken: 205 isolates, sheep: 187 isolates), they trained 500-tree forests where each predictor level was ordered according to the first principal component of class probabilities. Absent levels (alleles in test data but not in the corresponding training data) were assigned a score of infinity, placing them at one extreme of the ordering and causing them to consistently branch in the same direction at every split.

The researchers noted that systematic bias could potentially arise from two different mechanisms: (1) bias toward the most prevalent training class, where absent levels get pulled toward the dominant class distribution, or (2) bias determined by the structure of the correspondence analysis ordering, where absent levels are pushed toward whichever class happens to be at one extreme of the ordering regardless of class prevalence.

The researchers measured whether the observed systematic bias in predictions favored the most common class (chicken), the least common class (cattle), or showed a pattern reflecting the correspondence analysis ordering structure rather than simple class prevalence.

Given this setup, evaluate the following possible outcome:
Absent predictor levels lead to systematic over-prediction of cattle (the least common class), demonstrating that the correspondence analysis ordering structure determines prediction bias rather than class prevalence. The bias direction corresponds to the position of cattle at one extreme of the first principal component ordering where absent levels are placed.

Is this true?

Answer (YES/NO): NO